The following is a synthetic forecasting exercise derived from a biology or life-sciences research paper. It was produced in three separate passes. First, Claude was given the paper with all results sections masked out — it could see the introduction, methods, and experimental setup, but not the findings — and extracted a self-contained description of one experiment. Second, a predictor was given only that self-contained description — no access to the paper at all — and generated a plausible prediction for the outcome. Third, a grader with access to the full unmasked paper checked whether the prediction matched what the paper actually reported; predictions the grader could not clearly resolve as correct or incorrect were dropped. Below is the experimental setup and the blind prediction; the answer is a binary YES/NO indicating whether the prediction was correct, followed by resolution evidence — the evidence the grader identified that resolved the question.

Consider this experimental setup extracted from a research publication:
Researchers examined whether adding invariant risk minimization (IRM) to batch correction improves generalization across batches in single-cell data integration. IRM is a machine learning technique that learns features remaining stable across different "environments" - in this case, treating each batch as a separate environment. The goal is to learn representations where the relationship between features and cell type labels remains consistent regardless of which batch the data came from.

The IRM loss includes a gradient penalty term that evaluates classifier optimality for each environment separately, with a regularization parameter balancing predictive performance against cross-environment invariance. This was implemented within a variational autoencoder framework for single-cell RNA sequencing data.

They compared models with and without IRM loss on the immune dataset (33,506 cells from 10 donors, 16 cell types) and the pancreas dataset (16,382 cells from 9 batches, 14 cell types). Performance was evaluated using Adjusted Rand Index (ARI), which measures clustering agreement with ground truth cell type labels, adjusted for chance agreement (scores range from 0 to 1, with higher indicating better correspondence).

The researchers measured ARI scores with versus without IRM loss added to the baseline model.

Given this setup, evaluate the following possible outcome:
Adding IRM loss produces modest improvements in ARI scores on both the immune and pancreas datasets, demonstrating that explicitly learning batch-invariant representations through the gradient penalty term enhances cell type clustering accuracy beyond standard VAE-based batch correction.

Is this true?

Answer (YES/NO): YES